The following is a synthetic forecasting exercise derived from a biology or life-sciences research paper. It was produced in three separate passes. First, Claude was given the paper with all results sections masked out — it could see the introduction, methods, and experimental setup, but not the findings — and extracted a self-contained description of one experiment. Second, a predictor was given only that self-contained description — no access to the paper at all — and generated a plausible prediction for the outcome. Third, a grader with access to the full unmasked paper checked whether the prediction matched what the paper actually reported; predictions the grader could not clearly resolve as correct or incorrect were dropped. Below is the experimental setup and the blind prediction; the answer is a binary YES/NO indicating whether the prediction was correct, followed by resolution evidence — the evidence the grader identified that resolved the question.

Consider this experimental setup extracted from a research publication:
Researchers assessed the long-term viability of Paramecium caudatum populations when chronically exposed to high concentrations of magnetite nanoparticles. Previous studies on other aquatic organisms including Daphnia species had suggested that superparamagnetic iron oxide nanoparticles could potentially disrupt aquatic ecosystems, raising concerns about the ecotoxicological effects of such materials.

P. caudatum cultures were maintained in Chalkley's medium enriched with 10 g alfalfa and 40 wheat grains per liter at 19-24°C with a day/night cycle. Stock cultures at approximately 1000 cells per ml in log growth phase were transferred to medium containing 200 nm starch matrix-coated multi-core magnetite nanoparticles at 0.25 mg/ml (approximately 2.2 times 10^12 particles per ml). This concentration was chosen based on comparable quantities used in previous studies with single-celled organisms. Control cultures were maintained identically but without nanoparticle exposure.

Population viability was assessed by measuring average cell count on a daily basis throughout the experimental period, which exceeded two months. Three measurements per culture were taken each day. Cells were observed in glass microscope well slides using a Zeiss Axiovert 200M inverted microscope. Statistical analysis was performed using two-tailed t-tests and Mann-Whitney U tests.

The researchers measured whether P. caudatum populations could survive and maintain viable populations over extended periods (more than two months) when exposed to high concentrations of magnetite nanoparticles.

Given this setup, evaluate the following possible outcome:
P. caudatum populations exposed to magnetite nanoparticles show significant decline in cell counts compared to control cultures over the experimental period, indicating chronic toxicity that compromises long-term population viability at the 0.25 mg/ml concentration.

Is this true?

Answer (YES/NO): NO